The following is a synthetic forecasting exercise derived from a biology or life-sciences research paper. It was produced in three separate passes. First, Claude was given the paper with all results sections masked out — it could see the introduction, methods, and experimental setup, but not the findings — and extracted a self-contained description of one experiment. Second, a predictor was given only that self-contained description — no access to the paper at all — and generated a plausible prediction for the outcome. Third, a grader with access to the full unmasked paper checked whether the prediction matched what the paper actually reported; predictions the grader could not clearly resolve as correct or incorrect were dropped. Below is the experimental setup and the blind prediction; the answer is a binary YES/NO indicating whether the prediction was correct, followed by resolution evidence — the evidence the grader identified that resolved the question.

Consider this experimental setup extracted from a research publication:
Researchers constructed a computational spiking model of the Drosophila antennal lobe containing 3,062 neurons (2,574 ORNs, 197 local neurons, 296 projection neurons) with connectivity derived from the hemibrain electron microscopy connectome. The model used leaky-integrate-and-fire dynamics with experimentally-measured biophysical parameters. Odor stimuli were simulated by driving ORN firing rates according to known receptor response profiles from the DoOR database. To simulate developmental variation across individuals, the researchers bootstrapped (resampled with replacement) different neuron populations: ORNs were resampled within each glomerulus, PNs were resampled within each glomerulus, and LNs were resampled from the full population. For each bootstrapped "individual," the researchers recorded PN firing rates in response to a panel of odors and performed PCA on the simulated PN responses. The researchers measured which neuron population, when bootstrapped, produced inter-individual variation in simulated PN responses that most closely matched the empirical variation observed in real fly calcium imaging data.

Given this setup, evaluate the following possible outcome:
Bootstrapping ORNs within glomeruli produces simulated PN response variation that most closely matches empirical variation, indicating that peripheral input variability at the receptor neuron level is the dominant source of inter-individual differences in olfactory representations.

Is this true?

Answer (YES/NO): YES